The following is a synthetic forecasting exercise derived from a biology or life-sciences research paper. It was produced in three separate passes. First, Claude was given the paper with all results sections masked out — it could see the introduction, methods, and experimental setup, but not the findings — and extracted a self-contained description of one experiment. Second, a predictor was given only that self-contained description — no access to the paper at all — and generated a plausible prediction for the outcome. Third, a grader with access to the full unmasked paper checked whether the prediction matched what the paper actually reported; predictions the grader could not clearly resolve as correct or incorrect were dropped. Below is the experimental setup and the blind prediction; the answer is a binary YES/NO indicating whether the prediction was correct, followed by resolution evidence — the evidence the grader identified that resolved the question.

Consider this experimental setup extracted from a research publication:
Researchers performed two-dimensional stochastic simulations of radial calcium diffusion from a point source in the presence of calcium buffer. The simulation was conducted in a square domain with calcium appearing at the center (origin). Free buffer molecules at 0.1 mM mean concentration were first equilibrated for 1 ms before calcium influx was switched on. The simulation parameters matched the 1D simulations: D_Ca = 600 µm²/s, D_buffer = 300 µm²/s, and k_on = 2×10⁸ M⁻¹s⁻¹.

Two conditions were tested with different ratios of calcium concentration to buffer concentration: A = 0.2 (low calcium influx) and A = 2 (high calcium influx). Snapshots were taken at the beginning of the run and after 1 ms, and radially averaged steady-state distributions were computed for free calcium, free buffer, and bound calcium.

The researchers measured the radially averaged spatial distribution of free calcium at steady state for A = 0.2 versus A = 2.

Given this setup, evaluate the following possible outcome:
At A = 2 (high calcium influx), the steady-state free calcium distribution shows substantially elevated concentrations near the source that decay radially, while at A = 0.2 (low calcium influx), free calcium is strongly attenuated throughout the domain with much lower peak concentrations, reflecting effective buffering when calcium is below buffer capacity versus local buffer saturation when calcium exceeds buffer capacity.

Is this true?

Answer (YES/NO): NO